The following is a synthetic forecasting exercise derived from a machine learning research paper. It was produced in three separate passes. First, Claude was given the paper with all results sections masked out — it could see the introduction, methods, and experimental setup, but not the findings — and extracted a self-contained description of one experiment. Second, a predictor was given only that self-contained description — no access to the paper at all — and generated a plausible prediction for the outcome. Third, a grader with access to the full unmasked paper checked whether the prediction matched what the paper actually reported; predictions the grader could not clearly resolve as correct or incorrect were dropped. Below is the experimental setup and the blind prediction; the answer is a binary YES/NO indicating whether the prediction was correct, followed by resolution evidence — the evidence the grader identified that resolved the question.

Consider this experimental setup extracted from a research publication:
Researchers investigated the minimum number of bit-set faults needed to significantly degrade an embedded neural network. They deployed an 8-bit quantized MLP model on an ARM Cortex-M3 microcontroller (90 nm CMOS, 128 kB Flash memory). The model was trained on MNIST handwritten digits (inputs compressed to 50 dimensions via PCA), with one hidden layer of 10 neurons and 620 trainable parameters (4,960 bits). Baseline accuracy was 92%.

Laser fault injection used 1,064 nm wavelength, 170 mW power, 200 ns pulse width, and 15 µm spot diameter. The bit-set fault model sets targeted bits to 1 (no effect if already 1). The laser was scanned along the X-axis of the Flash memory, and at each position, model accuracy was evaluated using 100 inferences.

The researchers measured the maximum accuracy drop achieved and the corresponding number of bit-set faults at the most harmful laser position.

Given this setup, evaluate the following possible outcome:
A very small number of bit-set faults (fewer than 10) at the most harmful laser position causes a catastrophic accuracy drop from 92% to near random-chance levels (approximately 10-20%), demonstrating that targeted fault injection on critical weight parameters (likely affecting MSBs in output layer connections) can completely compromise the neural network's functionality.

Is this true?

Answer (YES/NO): NO